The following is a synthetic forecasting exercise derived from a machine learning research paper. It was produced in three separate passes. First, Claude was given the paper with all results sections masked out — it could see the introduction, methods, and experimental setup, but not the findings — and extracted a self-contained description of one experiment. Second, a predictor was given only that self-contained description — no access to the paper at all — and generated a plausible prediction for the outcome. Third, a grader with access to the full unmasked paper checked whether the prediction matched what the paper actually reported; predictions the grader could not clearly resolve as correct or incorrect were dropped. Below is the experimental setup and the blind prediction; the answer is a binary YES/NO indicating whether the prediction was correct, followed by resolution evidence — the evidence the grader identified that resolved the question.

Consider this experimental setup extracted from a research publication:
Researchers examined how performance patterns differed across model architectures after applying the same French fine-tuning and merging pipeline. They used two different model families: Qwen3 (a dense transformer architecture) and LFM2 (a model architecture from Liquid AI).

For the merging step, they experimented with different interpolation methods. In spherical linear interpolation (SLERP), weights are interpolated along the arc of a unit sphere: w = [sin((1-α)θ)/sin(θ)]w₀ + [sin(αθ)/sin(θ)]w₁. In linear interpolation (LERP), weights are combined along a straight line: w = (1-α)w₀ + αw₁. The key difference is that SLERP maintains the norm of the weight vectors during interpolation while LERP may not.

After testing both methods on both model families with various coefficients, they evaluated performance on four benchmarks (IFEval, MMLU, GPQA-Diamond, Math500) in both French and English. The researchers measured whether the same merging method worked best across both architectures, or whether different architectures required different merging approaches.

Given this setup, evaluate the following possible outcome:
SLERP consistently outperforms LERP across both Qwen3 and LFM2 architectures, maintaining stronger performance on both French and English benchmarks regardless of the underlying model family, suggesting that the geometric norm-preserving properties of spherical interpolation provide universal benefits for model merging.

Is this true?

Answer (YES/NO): NO